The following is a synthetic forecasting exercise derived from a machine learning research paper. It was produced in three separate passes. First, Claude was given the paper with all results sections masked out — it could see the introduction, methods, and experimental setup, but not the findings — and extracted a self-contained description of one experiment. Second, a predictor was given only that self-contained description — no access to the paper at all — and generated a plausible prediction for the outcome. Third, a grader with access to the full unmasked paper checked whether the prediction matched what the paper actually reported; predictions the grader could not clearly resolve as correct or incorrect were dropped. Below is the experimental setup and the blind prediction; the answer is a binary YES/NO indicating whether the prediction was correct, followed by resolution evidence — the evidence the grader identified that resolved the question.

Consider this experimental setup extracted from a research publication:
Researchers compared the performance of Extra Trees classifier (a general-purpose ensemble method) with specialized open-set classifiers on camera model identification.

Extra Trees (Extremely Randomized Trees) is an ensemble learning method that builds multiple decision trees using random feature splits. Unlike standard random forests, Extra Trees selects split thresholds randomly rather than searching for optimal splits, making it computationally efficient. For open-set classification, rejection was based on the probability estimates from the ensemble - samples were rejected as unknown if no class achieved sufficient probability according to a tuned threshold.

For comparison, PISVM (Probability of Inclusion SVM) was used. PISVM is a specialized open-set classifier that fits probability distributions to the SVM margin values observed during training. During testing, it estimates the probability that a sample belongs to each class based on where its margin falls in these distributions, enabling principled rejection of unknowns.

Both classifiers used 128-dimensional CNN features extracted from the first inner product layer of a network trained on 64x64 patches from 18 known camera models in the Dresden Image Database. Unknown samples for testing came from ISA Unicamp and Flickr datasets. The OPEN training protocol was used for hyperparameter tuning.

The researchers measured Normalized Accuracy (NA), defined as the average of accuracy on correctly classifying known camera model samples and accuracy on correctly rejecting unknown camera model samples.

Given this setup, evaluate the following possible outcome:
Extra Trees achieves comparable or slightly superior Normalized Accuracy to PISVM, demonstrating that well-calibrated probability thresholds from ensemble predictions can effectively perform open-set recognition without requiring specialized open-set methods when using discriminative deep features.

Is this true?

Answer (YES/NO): NO